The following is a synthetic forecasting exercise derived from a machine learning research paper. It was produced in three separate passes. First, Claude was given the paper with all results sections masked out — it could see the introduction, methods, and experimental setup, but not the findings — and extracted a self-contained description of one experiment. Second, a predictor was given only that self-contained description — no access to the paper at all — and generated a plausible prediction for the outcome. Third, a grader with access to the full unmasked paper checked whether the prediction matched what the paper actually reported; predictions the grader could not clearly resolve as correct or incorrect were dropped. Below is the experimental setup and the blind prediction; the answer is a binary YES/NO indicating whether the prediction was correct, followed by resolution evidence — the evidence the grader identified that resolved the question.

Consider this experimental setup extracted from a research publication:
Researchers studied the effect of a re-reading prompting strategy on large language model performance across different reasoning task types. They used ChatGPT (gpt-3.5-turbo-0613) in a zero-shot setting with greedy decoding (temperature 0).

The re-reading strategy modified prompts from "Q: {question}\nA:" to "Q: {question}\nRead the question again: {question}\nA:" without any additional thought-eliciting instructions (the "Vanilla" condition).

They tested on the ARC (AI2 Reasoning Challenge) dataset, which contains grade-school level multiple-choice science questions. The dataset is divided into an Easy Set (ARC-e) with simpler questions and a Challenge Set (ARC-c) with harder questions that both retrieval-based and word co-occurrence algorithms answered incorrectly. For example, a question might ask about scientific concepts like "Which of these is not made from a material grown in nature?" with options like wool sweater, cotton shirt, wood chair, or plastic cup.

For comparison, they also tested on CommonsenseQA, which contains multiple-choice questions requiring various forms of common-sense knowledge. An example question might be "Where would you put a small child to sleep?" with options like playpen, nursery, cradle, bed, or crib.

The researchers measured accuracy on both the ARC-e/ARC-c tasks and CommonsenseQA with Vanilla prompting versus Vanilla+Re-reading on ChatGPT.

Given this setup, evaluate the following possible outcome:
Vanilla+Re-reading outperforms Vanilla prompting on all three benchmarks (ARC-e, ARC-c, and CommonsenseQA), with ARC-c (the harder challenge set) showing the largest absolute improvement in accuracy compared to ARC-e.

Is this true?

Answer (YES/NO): NO